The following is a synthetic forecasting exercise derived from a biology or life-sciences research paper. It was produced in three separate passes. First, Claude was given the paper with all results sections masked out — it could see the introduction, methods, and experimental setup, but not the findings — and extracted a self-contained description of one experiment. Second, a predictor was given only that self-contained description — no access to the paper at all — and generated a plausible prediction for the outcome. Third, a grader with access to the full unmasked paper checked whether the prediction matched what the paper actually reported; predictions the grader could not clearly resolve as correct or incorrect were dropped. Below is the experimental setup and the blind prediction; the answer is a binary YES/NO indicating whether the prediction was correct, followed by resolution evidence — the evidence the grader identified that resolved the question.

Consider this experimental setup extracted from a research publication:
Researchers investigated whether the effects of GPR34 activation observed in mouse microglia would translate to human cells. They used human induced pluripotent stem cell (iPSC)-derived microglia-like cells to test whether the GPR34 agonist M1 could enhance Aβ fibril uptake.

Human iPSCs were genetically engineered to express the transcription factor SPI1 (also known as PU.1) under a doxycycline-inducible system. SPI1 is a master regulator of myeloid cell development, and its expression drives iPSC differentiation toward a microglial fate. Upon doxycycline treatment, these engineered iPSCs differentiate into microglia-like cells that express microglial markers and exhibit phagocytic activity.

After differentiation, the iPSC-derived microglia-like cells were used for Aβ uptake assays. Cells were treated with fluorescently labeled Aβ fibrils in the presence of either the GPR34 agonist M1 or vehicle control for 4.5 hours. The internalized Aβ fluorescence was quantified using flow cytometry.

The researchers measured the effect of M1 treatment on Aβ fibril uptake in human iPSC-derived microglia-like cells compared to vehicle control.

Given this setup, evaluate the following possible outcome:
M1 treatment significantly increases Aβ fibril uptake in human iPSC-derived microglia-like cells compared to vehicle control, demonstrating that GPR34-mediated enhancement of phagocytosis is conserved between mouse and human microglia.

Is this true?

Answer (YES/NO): YES